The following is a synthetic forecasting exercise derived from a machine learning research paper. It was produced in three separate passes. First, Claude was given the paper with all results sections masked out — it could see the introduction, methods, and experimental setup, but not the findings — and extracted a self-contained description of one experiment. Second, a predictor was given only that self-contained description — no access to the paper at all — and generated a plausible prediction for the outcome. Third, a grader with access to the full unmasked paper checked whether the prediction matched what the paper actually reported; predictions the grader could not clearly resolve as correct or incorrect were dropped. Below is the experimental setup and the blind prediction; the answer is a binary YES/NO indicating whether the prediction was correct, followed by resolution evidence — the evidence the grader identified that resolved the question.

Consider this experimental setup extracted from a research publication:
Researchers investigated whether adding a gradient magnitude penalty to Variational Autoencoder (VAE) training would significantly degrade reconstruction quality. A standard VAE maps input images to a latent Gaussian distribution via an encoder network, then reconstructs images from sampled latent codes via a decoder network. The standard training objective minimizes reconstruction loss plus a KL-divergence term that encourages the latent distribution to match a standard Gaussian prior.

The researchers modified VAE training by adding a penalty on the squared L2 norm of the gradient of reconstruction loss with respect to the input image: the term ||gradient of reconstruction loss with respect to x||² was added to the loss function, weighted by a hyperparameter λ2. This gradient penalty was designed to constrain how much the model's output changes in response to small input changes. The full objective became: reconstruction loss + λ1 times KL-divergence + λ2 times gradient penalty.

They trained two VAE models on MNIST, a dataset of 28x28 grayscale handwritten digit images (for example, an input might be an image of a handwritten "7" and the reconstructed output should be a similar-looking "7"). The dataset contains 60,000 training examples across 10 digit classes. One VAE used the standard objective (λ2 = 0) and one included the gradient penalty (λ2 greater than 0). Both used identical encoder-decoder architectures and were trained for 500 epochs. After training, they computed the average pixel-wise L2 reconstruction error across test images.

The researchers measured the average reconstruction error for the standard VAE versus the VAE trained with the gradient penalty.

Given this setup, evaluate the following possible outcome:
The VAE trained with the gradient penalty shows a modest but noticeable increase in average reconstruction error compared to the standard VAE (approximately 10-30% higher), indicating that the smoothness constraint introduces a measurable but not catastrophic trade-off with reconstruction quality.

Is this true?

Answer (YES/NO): NO